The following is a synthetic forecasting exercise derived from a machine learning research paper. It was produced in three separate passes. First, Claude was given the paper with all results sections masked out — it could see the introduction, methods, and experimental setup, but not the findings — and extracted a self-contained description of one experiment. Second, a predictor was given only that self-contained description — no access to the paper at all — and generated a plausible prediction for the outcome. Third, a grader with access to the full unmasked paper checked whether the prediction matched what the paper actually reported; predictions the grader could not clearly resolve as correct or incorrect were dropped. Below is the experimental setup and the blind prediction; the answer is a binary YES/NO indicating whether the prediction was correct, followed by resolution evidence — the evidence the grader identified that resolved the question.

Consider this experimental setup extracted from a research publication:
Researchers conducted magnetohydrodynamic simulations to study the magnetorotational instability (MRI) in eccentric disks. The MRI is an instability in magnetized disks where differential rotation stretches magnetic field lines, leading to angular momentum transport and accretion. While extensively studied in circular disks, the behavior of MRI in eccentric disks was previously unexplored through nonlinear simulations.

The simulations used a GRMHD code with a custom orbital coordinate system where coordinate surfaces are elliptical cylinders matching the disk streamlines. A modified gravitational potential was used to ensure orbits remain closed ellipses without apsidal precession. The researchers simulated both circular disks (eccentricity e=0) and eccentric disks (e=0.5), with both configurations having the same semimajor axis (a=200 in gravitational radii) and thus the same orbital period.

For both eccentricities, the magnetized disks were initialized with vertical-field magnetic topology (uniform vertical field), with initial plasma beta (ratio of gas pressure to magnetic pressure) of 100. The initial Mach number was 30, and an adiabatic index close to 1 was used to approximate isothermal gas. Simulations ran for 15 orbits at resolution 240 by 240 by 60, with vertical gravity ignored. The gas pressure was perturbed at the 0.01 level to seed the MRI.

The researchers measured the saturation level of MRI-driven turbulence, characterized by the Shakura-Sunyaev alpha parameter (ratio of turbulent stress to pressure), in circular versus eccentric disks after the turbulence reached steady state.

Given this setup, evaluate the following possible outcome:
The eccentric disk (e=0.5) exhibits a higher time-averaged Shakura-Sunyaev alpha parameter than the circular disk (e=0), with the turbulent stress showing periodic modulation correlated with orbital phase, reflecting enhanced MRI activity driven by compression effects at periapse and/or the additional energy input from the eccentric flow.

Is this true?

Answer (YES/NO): NO